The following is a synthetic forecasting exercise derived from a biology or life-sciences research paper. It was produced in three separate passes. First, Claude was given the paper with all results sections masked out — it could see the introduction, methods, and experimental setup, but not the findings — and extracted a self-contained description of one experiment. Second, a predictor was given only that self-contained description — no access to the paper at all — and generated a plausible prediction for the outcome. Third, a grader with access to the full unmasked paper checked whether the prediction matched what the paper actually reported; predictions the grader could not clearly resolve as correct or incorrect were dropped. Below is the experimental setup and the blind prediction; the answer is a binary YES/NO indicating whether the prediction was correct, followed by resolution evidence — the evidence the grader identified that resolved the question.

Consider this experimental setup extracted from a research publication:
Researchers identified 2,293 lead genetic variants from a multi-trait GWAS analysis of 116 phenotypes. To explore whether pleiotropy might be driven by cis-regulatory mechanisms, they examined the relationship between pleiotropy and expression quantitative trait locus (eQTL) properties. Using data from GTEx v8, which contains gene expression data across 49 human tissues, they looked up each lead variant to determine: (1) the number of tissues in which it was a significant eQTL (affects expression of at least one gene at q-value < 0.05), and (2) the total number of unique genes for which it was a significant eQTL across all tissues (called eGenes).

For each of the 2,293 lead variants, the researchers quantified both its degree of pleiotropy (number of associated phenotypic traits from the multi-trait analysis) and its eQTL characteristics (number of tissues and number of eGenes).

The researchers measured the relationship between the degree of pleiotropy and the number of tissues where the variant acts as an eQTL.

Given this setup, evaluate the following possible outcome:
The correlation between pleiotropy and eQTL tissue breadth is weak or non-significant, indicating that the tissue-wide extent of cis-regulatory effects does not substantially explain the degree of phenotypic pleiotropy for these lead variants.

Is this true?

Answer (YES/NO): NO